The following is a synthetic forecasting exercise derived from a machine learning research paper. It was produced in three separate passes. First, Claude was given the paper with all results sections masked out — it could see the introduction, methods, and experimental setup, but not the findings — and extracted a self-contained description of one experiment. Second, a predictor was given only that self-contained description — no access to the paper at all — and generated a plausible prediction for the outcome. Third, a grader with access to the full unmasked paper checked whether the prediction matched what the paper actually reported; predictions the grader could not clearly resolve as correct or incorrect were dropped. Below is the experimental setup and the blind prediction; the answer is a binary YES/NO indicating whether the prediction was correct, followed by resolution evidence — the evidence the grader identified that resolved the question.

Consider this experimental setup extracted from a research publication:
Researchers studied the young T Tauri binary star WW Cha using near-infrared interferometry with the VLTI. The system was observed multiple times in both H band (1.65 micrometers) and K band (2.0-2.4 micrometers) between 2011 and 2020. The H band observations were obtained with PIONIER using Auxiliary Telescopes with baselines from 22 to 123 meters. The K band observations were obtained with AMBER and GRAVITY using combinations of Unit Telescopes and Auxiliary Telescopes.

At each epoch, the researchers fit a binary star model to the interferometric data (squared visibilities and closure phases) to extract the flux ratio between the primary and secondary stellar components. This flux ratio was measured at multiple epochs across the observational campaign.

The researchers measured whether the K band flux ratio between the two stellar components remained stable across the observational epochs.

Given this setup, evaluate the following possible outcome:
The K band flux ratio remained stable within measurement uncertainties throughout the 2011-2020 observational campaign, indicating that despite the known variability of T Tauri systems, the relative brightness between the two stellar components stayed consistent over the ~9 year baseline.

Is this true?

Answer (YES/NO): NO